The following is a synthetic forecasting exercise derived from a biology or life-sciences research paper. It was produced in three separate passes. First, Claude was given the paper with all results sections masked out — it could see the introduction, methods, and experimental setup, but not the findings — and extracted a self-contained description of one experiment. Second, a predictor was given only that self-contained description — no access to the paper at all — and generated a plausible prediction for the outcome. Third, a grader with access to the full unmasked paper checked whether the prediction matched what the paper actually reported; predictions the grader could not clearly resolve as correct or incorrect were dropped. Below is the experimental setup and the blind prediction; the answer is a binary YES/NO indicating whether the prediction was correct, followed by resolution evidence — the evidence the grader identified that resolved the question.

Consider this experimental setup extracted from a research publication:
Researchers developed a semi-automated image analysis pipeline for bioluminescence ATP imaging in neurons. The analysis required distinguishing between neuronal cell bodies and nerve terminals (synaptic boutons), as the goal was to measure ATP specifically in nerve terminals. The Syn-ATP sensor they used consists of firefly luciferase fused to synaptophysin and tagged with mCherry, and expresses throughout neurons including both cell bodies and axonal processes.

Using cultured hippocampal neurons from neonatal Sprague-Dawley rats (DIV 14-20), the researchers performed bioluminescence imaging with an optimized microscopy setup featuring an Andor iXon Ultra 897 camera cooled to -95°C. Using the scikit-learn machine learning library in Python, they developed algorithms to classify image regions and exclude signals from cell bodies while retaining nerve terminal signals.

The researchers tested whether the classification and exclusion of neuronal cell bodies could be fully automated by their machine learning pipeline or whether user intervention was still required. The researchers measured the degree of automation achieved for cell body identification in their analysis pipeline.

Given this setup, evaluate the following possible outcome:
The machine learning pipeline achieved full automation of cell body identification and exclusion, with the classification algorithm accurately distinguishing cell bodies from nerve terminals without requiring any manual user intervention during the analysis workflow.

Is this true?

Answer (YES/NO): NO